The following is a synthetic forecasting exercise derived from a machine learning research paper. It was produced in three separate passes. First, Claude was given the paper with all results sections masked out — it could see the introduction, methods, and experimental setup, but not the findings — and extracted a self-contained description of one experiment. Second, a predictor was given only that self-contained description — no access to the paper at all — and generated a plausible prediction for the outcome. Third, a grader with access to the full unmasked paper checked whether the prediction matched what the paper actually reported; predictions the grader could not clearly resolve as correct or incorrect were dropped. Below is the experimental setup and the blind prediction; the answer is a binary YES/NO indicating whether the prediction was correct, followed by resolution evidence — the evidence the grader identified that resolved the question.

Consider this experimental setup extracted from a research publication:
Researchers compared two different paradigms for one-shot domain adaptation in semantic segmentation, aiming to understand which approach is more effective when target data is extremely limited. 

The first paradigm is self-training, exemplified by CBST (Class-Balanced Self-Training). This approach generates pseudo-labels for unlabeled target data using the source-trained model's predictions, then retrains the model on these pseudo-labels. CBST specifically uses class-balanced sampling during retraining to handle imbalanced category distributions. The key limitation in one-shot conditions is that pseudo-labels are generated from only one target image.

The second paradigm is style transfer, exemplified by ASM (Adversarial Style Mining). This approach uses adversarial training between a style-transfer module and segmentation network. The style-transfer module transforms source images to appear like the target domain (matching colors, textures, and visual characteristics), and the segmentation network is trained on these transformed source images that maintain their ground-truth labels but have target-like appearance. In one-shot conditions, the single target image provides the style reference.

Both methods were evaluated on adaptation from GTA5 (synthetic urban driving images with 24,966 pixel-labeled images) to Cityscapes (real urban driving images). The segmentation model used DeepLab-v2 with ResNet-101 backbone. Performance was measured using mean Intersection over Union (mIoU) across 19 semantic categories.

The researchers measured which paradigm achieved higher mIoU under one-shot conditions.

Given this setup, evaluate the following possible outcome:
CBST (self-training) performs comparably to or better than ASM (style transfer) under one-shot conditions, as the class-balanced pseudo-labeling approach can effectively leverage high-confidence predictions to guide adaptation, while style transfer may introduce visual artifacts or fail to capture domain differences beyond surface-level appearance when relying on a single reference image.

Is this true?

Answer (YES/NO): NO